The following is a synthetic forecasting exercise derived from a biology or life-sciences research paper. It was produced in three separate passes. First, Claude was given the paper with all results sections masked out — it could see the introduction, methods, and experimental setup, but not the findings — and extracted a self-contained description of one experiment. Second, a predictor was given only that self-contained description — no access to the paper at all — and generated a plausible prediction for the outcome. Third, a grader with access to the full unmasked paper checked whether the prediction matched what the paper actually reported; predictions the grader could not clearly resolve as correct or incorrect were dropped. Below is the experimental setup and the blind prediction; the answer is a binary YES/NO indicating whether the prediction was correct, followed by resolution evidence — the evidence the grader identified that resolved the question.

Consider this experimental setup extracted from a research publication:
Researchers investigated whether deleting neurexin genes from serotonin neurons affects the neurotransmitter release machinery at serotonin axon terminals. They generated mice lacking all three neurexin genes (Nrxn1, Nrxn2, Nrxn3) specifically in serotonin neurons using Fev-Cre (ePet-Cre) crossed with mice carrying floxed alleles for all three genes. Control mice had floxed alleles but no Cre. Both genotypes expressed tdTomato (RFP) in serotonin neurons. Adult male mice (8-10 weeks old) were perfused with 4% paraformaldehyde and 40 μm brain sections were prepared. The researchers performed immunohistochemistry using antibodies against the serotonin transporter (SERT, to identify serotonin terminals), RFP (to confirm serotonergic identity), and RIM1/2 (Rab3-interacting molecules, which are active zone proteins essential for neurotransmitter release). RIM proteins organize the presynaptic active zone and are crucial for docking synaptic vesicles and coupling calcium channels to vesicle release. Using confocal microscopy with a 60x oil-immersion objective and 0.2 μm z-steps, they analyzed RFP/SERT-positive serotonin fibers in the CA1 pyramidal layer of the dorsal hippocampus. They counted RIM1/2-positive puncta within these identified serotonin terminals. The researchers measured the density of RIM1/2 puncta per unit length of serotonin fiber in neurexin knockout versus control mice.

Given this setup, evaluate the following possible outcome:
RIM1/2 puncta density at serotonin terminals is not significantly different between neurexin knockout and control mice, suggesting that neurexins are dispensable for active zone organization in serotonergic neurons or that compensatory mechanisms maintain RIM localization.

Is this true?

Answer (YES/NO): NO